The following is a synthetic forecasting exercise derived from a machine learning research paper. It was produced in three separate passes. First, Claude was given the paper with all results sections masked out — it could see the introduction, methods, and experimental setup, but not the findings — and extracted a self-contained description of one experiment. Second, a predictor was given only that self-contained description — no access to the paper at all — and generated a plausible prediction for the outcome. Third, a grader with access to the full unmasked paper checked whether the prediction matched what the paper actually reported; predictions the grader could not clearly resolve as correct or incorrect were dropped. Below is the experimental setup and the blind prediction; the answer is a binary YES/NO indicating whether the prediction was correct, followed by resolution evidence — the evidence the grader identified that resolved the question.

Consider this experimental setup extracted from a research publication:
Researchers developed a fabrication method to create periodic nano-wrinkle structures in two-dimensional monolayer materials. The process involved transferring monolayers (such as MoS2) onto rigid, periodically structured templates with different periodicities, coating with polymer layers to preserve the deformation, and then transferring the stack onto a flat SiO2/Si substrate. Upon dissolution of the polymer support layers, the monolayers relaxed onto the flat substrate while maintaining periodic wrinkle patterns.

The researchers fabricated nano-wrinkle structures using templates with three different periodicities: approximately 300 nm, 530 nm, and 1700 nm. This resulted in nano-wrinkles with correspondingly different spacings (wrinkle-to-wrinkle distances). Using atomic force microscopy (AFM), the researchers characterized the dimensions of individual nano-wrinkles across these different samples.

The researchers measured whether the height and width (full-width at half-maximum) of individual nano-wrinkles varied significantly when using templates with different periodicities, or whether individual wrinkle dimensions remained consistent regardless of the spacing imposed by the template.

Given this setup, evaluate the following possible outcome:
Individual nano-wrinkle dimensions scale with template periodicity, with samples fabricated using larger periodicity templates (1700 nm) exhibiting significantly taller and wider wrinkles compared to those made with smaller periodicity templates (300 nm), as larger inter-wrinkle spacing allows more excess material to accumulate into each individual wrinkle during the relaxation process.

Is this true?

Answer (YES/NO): NO